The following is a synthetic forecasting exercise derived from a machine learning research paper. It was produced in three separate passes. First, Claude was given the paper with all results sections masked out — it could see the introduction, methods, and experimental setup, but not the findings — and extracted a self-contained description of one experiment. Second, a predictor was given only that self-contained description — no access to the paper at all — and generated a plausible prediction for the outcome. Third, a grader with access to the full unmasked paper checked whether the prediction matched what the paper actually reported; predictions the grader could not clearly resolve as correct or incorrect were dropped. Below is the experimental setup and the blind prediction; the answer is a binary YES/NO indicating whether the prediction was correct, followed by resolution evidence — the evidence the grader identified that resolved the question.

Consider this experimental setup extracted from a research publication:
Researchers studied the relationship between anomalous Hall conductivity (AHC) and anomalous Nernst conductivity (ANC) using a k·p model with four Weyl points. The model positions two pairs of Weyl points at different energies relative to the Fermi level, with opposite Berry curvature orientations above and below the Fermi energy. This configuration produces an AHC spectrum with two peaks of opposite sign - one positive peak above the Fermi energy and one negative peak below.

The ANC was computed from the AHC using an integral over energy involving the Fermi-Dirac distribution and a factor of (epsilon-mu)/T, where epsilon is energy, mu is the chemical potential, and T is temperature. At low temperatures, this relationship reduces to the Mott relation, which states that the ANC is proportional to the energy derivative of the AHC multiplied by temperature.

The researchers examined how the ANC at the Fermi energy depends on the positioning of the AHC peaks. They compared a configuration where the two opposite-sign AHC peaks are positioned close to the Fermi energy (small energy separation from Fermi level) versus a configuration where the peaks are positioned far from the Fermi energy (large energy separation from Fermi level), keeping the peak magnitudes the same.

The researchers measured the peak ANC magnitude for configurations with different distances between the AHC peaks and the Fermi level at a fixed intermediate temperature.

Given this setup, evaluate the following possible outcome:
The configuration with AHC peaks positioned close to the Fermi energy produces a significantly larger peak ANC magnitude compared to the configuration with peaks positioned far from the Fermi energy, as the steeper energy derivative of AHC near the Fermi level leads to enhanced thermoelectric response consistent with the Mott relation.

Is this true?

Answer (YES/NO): YES